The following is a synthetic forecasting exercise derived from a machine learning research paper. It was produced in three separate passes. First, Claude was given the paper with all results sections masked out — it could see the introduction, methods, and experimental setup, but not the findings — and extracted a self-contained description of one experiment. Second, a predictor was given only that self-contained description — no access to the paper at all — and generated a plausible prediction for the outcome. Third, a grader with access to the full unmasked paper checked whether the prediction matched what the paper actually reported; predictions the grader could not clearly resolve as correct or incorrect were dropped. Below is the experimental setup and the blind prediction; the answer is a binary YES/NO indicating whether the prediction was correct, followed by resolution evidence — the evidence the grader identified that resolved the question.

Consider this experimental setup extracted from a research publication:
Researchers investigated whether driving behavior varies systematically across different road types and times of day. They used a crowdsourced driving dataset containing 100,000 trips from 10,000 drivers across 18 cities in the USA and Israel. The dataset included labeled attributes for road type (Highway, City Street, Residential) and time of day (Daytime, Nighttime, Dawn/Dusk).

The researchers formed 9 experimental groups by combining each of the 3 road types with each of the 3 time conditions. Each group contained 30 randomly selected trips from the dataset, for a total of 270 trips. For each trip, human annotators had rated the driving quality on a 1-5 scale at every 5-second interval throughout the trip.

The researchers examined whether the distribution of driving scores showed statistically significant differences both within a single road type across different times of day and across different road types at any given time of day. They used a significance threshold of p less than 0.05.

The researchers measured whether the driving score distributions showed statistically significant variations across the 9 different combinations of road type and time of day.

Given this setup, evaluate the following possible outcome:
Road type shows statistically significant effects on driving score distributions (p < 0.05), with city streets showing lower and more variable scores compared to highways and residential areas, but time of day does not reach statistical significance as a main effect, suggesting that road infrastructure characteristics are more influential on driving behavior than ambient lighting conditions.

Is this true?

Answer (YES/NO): NO